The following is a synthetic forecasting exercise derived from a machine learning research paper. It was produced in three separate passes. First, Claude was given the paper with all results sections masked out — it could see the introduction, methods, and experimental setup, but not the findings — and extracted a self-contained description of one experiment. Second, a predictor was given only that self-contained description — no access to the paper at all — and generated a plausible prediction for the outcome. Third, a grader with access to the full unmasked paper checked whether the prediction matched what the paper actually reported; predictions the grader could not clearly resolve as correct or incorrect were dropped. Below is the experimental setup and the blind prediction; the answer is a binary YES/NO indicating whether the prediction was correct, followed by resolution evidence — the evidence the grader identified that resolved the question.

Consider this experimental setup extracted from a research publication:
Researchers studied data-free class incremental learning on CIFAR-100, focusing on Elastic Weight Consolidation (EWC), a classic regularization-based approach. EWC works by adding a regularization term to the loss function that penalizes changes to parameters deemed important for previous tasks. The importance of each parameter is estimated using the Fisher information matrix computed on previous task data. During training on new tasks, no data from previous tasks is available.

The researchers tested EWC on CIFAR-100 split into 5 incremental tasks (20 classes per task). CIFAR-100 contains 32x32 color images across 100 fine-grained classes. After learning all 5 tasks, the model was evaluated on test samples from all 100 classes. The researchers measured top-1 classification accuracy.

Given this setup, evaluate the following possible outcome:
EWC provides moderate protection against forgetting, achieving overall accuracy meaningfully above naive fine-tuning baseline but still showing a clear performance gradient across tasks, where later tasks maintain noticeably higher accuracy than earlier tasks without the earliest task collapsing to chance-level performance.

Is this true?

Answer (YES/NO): NO